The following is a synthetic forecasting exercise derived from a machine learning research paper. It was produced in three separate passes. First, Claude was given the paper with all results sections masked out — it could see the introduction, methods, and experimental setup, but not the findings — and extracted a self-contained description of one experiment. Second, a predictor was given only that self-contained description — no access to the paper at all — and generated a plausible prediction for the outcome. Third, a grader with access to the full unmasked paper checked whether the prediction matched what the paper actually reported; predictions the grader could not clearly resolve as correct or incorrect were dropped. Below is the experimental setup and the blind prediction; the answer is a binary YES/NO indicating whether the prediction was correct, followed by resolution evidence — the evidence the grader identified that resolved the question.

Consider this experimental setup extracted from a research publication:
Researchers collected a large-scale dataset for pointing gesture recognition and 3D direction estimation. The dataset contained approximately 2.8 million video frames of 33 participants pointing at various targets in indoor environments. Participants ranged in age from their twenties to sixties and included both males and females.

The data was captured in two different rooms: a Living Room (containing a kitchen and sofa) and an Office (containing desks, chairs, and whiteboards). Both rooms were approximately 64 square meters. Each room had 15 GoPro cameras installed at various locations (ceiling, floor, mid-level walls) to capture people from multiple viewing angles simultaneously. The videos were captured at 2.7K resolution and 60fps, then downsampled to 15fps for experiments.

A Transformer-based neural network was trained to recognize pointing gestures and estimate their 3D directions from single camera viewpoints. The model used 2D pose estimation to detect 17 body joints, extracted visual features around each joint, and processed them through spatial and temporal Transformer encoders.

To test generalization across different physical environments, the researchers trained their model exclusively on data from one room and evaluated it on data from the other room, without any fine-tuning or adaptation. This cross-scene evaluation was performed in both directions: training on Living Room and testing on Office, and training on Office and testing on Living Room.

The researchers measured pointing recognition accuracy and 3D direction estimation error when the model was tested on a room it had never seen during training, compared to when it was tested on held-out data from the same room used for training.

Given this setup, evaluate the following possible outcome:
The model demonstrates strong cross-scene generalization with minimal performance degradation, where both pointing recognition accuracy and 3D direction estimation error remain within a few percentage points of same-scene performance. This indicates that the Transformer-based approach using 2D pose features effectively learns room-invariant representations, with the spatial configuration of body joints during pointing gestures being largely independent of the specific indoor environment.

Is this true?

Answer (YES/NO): NO